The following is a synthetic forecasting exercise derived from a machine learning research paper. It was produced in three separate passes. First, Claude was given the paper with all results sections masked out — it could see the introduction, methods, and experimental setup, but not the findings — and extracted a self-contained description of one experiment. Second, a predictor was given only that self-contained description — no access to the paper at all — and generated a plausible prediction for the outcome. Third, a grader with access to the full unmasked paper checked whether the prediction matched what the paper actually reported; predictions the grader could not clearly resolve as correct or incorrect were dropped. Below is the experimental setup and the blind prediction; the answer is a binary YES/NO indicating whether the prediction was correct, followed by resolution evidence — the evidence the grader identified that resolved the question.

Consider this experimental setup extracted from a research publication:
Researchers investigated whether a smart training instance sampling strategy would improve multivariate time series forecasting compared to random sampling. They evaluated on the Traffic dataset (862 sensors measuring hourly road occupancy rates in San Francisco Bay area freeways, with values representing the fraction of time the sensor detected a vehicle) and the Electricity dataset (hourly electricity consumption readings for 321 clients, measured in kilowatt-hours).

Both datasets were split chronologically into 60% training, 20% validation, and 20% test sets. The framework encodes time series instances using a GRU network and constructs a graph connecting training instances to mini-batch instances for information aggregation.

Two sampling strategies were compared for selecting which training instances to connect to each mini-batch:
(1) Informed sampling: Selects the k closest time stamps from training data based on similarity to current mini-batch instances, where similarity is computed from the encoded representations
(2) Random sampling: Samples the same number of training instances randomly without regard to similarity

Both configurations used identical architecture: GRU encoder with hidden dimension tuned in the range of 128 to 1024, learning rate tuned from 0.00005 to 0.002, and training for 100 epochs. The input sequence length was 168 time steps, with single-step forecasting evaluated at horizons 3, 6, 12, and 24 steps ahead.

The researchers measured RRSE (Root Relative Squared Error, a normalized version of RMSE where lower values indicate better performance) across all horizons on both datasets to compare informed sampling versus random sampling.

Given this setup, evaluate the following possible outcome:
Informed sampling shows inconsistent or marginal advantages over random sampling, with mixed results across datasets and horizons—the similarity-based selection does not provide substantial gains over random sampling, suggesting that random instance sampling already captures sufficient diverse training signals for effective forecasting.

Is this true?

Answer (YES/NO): NO